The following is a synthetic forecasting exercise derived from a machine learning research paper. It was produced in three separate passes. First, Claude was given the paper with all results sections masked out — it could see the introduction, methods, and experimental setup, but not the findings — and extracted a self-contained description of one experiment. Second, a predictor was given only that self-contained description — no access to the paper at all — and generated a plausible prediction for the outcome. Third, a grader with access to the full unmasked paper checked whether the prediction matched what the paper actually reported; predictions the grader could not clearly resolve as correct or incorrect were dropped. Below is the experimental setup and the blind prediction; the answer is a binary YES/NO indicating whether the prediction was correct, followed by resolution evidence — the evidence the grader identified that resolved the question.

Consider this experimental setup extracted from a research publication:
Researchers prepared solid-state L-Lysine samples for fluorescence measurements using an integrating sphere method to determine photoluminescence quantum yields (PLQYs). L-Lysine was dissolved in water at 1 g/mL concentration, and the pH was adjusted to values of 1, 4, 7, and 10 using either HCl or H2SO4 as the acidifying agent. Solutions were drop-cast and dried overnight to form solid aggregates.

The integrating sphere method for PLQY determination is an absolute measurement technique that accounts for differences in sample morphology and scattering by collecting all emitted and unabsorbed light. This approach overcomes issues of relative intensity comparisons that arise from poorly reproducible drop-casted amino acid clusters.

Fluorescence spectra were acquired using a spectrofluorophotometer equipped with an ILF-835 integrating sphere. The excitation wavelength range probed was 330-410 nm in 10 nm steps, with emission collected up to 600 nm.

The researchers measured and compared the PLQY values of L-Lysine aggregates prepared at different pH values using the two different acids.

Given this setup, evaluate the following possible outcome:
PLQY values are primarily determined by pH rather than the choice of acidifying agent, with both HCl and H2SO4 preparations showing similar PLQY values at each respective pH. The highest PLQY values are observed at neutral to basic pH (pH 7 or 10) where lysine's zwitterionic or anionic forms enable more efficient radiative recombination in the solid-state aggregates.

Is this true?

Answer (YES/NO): NO